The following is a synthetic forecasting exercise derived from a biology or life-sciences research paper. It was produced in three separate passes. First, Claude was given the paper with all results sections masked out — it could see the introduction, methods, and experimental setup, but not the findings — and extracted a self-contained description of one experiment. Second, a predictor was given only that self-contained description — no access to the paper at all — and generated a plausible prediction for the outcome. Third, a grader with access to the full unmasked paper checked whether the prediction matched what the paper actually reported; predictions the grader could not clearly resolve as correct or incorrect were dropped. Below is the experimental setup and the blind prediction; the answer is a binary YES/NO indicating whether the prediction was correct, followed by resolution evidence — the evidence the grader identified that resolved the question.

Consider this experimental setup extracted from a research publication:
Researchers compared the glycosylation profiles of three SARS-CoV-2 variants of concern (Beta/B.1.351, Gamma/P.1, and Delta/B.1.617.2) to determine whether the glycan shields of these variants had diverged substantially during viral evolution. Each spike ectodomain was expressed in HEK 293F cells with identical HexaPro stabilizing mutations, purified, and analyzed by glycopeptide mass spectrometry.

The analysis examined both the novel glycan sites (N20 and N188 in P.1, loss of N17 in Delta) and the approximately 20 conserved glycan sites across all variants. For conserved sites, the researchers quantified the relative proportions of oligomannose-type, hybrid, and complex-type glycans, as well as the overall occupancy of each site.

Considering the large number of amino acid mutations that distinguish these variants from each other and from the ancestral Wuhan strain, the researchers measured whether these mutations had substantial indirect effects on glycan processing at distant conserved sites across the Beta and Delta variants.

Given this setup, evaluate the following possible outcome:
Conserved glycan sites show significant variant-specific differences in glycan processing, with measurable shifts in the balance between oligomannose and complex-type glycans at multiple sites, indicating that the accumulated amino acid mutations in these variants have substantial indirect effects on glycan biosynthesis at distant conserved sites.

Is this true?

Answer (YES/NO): NO